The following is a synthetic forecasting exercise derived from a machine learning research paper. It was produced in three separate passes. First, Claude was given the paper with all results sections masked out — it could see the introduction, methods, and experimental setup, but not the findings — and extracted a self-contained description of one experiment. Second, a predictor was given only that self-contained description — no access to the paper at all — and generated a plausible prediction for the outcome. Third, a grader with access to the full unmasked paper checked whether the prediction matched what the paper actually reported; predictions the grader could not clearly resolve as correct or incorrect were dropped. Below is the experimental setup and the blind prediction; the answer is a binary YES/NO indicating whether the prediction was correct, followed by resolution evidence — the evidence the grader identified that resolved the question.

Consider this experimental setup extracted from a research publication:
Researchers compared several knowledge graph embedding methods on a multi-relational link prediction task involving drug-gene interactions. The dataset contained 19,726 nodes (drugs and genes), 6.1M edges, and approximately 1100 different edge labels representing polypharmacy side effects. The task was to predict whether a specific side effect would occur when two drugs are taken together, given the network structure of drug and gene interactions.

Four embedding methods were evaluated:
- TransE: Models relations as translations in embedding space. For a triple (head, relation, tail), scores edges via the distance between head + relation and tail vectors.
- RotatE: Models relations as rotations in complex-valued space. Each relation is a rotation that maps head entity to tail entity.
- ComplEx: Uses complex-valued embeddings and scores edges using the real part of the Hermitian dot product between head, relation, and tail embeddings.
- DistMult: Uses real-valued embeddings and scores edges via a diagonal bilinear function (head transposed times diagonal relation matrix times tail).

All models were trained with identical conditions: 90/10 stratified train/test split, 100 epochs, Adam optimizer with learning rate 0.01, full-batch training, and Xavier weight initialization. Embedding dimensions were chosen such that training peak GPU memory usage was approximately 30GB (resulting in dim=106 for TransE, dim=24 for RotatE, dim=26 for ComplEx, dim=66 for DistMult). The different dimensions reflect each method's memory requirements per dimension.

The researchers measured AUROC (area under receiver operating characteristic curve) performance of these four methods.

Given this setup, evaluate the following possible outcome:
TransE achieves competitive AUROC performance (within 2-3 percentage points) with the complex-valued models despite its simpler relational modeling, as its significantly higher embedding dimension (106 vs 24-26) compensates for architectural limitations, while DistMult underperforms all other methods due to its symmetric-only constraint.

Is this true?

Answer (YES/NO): NO